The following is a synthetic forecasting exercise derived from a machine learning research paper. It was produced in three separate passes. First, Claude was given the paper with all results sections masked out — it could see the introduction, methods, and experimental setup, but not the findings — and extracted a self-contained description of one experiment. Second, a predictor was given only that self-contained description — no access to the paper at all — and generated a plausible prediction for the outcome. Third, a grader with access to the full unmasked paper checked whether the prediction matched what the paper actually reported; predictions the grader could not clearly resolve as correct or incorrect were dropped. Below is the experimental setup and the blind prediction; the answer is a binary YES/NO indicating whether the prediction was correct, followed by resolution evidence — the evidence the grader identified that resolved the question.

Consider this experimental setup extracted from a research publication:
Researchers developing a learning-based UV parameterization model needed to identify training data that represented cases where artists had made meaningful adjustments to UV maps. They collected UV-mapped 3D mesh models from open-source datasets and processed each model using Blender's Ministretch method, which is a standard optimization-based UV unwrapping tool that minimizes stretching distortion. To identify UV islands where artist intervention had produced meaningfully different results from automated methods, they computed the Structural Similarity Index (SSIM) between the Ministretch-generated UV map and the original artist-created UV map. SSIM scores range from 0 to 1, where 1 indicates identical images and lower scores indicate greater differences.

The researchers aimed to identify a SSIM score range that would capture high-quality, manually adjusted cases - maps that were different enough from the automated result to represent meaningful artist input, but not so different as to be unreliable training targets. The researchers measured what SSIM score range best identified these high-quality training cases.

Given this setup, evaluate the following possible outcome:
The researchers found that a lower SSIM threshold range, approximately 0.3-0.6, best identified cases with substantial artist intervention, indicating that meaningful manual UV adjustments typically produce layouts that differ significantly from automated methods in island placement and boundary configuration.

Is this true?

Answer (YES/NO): NO